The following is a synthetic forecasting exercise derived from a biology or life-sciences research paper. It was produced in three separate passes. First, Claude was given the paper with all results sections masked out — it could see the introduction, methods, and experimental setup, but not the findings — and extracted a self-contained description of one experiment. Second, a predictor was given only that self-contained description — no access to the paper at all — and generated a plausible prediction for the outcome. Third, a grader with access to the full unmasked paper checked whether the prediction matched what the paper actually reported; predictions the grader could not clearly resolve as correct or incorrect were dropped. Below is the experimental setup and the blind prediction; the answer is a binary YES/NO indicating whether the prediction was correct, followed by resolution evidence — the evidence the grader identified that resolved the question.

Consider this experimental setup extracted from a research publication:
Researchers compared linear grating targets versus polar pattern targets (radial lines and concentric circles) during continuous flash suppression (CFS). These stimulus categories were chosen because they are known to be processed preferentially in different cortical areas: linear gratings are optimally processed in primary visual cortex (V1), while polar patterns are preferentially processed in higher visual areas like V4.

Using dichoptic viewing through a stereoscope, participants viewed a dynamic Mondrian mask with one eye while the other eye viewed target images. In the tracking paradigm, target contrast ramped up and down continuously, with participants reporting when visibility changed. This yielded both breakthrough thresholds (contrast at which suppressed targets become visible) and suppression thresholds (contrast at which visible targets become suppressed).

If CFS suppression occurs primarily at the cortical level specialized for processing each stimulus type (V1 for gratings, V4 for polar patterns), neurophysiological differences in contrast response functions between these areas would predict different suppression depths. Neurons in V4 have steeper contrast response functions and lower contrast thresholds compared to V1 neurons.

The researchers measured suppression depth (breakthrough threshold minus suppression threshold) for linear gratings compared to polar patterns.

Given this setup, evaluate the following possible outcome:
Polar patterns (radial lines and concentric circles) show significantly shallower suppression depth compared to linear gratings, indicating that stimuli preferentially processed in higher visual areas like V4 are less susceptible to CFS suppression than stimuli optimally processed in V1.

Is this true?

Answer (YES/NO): NO